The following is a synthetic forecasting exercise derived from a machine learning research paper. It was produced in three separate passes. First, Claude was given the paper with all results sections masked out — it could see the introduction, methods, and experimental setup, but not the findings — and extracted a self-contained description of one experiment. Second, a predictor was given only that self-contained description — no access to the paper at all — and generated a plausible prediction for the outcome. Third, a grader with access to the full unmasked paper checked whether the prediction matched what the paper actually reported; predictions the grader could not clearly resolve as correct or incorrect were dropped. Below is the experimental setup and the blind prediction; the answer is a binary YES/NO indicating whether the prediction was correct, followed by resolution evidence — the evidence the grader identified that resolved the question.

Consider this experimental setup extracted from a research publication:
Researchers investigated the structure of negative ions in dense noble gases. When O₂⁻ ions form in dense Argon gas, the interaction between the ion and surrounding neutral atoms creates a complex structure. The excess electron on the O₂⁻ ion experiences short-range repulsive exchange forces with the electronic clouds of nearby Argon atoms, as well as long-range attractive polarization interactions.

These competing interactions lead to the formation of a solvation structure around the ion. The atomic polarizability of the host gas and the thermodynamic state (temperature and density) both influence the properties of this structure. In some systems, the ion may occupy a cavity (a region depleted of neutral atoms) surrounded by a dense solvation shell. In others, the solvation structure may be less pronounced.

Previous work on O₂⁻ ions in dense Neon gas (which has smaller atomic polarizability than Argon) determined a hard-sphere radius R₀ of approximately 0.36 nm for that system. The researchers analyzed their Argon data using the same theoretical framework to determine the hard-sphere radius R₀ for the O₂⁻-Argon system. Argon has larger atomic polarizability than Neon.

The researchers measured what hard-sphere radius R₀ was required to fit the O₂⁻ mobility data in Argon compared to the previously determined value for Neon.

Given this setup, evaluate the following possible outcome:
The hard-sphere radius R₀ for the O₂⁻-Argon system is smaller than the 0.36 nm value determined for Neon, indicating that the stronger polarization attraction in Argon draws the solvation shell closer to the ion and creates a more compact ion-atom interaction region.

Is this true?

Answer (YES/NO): NO